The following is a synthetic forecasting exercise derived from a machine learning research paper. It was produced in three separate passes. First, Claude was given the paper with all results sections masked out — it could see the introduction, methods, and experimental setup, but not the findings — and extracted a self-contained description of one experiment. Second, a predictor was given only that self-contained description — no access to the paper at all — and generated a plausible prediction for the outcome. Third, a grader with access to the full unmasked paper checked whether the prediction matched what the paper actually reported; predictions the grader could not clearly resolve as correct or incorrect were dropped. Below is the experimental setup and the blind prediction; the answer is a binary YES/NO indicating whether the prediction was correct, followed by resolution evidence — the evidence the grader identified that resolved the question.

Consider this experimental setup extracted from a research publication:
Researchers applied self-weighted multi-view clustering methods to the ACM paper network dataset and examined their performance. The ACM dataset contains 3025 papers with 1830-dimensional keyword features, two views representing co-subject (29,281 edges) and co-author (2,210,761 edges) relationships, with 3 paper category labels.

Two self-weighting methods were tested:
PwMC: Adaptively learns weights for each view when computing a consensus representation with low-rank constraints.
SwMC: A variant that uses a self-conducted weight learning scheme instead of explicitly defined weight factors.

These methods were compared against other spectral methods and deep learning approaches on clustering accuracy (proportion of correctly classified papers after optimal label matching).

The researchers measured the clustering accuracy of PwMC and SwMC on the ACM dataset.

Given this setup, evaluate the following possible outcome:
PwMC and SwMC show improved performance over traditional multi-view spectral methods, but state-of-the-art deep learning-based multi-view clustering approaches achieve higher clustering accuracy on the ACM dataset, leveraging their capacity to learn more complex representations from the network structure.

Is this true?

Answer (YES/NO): NO